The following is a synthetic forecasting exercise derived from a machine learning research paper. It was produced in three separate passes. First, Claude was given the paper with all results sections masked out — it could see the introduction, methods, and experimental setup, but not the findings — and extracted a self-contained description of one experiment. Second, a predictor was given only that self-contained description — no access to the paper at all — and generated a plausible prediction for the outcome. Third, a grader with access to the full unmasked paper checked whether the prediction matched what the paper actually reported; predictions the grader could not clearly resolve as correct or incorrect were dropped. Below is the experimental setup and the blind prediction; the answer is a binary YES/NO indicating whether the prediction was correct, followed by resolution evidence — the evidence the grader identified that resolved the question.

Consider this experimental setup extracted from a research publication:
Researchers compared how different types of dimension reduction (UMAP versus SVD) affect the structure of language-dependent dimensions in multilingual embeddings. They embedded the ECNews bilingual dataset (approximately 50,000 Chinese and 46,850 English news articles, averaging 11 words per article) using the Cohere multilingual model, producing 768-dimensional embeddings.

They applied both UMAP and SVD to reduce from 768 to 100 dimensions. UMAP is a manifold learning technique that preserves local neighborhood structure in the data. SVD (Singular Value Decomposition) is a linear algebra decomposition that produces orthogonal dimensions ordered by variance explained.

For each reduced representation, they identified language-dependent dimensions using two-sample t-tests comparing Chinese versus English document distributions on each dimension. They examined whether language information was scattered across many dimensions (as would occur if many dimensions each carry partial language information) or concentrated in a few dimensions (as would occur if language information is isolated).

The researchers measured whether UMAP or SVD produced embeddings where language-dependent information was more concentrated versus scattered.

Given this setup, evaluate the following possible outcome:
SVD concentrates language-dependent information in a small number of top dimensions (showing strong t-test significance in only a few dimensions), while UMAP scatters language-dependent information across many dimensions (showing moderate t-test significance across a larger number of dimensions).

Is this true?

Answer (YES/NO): YES